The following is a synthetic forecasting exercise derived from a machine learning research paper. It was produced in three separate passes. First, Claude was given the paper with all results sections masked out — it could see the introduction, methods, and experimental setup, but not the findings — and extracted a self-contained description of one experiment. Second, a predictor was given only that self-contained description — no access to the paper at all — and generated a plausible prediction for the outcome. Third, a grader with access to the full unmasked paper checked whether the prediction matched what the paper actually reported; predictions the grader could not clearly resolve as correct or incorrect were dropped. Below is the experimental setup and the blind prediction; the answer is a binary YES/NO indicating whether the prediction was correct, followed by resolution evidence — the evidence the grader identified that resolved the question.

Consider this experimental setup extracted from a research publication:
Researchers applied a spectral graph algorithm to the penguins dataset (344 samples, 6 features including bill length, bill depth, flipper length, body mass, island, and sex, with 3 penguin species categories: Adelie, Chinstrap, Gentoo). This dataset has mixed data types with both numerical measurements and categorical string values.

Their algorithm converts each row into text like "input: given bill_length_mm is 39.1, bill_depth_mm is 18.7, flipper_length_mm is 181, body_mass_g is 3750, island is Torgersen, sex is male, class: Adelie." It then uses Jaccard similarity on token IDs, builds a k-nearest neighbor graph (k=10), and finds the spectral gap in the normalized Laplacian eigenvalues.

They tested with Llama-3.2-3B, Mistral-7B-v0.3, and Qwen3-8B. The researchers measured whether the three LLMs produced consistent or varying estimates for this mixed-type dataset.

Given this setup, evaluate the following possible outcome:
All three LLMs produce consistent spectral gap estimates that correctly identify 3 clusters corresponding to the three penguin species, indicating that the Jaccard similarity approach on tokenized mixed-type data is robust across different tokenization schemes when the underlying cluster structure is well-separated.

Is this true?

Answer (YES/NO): NO